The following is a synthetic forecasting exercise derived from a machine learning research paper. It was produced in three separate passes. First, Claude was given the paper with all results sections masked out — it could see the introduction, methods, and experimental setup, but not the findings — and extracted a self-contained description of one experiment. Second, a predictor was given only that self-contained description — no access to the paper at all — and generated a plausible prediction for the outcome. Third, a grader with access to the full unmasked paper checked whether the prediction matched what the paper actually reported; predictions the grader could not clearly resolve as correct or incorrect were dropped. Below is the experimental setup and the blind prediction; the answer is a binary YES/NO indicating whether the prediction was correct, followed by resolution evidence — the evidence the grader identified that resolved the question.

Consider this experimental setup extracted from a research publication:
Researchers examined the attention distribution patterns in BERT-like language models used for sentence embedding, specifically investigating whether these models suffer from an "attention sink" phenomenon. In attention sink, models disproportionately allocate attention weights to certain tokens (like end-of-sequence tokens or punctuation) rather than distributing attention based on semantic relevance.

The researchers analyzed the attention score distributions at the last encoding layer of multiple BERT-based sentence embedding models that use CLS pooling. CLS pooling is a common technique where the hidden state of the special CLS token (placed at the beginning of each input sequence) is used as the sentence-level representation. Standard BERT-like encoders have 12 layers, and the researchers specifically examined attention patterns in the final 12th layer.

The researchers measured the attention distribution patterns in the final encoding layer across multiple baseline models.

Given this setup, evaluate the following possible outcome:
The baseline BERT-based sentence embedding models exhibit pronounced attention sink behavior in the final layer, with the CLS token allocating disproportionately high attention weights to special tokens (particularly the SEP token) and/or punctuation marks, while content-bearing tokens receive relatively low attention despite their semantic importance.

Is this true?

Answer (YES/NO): YES